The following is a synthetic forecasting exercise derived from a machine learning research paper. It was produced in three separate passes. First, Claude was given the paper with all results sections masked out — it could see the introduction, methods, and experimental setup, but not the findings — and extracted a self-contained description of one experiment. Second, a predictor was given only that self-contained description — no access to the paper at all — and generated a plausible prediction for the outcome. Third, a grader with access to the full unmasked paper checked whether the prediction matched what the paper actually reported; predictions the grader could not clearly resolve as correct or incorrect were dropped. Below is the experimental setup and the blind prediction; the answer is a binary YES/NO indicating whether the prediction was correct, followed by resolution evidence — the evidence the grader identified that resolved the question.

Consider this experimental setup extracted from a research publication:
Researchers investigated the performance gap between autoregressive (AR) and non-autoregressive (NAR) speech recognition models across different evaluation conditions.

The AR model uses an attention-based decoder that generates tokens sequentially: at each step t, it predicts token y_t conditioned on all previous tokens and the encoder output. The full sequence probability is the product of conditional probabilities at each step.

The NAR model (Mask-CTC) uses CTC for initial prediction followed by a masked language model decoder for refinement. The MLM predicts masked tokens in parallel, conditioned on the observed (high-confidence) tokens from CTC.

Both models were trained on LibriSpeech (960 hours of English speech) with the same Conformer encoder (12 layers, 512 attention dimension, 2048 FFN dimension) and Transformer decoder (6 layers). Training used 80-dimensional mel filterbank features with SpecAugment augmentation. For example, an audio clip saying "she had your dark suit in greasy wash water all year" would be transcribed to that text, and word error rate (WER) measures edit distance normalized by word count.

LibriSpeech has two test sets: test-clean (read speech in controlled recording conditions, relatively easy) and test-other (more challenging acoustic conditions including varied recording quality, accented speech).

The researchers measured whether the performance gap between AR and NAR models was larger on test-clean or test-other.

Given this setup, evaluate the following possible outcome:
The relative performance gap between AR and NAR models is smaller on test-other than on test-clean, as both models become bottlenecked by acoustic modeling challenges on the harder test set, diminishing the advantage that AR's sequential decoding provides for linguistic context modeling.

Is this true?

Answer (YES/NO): NO